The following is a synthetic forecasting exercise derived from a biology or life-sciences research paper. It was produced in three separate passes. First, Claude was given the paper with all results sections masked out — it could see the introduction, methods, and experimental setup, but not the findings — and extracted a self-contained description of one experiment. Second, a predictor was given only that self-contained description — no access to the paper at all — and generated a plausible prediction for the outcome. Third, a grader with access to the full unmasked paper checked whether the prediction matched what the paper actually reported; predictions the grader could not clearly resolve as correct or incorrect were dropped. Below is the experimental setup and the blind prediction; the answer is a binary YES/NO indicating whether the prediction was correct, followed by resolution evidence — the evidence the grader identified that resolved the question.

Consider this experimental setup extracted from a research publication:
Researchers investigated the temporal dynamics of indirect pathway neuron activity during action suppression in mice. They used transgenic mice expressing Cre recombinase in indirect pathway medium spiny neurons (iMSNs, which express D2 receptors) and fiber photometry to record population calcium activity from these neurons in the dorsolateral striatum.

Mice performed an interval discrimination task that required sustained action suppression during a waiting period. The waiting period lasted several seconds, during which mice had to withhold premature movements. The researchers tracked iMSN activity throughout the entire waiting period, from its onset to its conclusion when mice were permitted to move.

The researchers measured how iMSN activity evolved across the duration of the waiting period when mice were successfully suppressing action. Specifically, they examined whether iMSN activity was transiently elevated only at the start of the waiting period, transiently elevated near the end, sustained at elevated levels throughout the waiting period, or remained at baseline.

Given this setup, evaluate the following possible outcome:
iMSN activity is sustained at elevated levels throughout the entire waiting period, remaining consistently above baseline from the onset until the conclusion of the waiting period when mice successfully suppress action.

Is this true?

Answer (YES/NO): NO